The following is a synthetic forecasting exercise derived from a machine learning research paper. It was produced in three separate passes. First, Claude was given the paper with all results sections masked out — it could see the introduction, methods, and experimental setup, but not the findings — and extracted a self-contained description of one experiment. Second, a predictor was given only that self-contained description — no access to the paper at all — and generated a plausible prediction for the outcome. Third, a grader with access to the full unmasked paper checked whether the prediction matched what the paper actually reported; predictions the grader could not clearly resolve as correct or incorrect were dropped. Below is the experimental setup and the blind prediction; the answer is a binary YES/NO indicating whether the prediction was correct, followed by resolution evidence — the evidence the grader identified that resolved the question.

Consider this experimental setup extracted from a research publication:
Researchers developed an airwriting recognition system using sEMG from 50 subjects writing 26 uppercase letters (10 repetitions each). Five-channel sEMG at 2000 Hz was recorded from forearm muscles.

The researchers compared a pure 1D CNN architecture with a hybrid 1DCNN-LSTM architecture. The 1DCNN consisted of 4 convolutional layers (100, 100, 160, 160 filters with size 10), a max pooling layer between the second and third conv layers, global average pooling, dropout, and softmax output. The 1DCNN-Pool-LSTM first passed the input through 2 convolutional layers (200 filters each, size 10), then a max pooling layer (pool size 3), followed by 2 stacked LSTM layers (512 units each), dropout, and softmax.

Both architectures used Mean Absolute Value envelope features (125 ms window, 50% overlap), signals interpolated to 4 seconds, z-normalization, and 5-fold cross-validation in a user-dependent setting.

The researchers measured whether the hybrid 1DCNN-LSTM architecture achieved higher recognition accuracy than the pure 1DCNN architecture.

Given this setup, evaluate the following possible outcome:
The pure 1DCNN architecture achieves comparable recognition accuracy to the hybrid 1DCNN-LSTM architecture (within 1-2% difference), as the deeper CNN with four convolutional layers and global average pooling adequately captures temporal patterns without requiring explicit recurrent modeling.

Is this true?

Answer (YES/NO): YES